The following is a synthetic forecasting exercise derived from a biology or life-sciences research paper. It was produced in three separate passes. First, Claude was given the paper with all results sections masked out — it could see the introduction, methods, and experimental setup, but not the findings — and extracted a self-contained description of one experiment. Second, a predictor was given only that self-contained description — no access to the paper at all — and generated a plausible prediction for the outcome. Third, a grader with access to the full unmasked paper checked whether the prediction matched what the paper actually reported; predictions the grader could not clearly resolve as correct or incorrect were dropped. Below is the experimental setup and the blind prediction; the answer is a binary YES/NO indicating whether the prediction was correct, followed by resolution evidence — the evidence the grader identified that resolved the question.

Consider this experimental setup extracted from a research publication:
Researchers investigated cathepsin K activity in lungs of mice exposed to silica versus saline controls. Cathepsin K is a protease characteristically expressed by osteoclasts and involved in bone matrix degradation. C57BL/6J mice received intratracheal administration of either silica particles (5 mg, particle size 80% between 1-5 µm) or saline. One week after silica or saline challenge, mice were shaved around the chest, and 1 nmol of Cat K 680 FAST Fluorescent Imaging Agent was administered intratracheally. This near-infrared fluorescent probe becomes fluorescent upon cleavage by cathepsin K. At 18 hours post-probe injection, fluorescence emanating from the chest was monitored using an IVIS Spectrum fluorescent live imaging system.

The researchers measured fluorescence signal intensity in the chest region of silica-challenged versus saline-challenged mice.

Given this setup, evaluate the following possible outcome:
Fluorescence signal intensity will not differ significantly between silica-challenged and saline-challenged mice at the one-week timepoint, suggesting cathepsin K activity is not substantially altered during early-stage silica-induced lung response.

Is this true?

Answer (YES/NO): NO